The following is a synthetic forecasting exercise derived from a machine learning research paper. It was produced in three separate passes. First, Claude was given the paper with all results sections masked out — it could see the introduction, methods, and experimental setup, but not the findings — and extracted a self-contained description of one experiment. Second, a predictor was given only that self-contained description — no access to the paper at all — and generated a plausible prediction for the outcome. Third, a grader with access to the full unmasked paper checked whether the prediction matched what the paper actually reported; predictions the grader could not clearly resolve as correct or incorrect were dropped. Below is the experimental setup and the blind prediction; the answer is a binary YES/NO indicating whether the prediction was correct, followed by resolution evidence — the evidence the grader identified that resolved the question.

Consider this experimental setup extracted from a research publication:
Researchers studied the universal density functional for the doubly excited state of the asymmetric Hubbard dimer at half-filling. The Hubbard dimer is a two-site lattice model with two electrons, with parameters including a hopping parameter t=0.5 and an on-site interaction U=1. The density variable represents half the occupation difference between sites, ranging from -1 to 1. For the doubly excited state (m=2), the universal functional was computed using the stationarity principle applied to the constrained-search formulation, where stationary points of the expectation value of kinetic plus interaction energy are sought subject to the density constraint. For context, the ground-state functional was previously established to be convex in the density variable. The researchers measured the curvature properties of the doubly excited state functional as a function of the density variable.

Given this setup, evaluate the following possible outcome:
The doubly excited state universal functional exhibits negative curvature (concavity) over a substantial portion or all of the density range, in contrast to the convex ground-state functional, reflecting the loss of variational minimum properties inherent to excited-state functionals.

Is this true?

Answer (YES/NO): YES